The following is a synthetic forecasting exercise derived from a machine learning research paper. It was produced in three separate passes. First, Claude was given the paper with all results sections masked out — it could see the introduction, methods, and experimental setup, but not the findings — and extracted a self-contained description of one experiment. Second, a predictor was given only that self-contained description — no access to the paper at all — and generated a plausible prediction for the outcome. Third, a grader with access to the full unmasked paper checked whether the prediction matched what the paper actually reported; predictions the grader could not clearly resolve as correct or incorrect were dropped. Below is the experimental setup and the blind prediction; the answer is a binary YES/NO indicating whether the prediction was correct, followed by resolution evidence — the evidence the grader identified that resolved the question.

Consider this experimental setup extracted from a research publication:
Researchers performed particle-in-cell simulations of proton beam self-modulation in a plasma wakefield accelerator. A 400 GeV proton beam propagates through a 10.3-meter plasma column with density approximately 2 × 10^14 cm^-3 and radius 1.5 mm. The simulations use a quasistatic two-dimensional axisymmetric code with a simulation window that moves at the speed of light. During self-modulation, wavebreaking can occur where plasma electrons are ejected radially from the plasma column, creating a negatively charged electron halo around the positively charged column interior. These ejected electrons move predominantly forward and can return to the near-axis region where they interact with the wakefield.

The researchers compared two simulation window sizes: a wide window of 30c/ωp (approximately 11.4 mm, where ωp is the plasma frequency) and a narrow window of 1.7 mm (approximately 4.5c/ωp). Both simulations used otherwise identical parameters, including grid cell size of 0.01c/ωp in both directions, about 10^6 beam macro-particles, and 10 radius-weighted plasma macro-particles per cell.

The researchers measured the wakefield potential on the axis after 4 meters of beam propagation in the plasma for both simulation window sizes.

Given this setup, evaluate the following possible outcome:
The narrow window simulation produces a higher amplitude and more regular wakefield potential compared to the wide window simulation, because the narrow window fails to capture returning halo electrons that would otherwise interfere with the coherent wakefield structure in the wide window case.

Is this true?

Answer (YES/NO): YES